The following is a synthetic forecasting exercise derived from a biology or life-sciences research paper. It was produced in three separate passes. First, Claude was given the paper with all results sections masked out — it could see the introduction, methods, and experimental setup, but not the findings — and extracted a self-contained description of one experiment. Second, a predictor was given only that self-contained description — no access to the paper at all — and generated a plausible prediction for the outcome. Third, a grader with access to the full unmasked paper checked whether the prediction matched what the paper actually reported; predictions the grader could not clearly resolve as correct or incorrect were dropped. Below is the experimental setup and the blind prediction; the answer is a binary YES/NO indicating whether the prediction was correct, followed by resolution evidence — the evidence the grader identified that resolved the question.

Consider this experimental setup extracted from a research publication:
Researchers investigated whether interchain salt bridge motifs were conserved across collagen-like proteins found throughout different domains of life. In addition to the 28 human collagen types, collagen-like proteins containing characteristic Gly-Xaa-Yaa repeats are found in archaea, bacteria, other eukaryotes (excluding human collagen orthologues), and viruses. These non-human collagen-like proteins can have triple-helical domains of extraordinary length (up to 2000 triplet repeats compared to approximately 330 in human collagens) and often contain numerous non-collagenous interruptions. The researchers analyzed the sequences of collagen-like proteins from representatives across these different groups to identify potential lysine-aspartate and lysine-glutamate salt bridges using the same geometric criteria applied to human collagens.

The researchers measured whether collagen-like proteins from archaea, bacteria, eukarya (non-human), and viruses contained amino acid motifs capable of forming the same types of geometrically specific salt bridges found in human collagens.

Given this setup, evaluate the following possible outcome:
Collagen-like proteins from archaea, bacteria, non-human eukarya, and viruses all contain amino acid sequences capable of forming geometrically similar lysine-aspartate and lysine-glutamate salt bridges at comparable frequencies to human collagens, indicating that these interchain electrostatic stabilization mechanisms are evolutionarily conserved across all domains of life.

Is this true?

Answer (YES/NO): YES